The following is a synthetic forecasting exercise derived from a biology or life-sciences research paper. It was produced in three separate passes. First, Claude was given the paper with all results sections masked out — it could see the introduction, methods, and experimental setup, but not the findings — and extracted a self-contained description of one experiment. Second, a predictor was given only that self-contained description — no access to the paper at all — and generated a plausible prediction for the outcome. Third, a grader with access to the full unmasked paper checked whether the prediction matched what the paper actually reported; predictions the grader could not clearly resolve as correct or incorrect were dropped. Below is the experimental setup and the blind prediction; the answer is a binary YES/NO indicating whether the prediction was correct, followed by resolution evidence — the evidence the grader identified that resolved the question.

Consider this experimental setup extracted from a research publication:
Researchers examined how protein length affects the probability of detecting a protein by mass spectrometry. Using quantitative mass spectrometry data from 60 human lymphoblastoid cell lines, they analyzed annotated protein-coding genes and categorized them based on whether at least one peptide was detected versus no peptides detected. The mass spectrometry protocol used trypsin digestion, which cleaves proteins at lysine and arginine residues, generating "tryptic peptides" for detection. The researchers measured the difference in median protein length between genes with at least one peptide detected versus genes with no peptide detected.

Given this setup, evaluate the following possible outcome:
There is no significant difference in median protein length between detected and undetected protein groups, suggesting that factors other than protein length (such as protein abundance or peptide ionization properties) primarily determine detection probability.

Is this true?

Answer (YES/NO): NO